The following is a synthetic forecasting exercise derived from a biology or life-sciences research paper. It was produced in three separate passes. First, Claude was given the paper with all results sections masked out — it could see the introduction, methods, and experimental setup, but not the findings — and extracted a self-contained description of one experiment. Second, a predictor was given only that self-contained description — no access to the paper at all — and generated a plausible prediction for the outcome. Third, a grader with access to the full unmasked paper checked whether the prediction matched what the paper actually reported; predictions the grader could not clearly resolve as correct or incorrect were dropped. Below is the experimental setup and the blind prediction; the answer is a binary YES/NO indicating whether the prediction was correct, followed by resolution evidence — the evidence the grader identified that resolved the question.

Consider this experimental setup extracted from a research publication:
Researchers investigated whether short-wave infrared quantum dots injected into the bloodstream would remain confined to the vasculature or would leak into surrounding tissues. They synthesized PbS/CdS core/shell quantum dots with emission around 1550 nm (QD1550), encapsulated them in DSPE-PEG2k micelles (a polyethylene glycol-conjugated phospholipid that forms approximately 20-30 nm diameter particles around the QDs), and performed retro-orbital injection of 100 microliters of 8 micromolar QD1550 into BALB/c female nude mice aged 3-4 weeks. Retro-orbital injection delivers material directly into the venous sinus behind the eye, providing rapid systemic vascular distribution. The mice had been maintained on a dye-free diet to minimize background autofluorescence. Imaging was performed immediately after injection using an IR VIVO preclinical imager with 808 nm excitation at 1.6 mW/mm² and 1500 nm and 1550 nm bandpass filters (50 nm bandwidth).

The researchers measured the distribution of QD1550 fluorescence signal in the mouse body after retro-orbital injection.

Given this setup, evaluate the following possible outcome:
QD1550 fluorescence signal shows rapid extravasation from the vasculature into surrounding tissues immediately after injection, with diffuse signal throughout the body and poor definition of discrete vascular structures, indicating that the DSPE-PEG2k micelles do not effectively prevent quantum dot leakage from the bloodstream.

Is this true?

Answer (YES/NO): NO